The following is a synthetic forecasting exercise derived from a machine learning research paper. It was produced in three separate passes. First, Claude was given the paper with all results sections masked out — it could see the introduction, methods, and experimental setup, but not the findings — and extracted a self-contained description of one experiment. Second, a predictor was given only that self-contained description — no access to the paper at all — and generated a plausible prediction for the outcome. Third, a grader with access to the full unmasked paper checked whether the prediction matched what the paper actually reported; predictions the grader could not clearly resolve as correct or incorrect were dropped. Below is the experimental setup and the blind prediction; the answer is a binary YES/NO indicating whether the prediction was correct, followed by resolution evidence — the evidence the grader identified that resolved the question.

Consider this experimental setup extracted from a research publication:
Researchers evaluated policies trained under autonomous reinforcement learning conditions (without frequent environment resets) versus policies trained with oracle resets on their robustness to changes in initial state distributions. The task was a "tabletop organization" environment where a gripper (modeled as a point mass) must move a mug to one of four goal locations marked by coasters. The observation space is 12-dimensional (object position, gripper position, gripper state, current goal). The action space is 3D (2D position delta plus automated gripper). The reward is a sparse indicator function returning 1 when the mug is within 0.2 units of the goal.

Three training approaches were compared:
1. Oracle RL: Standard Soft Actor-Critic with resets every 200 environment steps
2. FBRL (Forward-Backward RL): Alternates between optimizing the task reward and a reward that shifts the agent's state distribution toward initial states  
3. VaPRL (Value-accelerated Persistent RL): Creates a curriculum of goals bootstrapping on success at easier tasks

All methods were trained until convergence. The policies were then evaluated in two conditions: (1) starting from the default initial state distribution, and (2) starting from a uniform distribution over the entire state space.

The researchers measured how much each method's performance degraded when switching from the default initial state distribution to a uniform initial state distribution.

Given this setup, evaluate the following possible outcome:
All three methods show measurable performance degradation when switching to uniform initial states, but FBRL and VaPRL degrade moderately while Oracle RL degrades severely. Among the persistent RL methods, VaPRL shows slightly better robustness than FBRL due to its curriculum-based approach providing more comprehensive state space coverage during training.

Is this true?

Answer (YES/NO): NO